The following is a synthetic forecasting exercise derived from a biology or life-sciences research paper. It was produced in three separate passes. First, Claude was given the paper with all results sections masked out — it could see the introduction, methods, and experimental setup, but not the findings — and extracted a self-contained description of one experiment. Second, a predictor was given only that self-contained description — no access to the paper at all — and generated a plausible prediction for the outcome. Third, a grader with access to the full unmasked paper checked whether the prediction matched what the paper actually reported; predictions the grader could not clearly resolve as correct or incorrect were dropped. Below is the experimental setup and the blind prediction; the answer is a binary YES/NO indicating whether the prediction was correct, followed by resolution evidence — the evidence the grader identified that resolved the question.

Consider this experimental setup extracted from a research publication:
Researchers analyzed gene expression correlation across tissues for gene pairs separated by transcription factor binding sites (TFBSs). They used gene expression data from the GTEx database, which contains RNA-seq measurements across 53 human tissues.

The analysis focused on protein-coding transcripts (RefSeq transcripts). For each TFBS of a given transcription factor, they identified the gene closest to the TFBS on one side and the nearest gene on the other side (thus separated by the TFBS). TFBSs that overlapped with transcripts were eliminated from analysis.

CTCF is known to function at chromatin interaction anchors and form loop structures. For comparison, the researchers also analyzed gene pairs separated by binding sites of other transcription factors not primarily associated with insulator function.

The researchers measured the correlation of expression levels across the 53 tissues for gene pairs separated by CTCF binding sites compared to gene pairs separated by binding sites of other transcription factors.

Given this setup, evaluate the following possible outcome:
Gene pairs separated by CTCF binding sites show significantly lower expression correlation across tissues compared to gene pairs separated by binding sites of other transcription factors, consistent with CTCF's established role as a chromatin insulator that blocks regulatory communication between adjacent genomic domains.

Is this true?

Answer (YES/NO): NO